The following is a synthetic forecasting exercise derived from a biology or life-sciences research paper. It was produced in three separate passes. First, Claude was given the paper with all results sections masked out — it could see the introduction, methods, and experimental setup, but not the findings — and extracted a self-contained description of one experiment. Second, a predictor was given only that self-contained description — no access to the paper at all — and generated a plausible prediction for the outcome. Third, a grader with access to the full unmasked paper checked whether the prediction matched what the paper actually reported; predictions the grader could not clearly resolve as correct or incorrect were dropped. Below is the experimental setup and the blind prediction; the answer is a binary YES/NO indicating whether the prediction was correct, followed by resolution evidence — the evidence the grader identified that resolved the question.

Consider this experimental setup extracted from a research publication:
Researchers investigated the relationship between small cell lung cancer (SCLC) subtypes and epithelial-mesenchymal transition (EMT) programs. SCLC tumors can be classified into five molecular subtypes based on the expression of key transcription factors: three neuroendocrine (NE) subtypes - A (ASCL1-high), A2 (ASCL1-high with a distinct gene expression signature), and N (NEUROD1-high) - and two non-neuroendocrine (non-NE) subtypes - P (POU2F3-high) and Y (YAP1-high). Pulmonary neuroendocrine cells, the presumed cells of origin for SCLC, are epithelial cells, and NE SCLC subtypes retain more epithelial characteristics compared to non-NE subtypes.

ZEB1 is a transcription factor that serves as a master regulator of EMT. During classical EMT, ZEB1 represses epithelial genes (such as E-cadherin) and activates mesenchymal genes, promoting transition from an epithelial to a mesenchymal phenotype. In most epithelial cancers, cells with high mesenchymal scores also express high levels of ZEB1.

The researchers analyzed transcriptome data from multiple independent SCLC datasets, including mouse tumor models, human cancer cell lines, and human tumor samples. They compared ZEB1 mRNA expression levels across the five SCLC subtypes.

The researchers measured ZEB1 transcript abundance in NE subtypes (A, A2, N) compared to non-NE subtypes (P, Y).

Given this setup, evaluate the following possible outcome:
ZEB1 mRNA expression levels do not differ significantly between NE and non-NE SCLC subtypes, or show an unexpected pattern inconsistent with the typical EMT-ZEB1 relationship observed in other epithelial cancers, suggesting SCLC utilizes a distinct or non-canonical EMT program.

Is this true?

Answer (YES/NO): YES